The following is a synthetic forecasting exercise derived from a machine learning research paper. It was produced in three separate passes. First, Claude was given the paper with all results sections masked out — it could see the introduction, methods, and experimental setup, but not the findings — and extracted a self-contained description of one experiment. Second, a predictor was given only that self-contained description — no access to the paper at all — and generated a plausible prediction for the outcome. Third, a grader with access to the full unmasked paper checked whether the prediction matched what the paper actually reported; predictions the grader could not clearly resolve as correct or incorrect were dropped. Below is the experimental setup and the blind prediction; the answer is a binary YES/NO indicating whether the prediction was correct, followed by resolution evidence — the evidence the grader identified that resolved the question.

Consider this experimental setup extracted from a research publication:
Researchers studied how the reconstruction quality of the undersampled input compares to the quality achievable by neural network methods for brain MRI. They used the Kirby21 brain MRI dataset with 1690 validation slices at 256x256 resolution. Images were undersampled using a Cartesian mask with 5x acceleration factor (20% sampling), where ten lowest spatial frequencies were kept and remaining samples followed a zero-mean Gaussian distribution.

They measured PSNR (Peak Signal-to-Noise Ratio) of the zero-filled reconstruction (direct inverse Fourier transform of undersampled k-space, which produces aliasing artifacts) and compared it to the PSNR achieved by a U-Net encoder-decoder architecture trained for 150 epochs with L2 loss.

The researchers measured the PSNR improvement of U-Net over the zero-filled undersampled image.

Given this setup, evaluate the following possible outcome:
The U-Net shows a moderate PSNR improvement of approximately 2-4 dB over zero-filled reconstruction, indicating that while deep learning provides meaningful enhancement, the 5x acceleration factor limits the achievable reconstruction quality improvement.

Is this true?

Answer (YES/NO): NO